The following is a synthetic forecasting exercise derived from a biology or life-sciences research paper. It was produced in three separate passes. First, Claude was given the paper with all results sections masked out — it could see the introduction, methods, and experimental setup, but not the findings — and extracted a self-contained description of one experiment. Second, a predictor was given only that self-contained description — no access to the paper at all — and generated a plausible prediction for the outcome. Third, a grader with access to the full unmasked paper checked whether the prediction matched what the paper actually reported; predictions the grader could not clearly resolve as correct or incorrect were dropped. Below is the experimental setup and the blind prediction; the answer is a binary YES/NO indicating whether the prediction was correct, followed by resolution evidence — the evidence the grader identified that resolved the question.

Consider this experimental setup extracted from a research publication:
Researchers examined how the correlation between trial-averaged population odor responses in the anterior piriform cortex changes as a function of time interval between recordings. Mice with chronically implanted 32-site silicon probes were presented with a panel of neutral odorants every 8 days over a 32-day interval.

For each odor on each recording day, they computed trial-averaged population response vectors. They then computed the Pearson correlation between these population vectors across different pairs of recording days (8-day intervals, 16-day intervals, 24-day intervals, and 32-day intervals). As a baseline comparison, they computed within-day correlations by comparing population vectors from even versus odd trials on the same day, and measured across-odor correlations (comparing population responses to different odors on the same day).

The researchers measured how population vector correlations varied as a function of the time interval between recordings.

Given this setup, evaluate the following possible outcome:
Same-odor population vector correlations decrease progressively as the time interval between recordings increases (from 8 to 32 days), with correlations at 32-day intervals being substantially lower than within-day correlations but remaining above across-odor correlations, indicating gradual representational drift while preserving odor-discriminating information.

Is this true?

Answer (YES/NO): NO